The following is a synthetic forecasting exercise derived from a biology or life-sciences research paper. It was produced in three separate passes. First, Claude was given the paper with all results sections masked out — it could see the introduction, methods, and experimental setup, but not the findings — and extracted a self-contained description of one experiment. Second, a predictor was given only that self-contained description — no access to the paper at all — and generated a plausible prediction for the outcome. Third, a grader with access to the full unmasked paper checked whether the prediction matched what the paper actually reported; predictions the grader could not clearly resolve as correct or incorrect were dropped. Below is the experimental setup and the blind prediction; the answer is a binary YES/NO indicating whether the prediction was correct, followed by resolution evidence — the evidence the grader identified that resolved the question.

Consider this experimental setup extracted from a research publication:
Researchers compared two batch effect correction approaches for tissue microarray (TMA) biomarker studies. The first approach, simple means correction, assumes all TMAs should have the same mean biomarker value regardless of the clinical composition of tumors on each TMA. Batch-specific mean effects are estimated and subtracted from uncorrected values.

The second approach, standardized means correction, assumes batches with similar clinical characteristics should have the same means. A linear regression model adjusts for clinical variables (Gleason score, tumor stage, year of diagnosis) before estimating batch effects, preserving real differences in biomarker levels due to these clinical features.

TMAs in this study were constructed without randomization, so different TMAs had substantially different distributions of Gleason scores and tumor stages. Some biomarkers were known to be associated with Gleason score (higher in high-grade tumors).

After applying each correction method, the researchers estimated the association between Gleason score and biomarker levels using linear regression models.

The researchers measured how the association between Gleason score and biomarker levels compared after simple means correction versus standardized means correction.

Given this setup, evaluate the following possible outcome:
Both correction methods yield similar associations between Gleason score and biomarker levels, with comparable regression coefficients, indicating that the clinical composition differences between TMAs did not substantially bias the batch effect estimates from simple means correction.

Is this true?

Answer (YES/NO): YES